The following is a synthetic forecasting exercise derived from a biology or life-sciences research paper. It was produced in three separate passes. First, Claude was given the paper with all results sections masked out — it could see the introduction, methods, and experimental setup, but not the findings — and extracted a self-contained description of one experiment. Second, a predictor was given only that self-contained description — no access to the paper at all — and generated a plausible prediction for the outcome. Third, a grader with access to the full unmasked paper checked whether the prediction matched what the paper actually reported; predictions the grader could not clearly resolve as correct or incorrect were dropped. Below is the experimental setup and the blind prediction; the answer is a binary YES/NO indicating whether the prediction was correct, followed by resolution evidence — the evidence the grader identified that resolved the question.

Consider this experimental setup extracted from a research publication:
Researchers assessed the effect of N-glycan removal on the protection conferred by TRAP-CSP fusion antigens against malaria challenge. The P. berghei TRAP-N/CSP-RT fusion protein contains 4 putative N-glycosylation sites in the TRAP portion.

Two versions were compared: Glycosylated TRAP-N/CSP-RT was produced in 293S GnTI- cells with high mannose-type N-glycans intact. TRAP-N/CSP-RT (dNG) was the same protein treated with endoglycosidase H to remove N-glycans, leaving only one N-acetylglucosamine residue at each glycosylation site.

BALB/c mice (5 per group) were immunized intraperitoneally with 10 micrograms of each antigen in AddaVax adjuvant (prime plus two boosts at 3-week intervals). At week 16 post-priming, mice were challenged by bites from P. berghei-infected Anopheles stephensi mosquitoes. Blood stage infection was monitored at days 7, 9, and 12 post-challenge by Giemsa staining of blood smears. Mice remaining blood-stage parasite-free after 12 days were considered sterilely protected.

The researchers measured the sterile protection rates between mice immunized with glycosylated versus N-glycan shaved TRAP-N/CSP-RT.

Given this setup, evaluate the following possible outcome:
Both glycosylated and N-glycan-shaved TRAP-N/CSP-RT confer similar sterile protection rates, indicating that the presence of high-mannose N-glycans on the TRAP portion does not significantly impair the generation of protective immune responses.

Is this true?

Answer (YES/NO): YES